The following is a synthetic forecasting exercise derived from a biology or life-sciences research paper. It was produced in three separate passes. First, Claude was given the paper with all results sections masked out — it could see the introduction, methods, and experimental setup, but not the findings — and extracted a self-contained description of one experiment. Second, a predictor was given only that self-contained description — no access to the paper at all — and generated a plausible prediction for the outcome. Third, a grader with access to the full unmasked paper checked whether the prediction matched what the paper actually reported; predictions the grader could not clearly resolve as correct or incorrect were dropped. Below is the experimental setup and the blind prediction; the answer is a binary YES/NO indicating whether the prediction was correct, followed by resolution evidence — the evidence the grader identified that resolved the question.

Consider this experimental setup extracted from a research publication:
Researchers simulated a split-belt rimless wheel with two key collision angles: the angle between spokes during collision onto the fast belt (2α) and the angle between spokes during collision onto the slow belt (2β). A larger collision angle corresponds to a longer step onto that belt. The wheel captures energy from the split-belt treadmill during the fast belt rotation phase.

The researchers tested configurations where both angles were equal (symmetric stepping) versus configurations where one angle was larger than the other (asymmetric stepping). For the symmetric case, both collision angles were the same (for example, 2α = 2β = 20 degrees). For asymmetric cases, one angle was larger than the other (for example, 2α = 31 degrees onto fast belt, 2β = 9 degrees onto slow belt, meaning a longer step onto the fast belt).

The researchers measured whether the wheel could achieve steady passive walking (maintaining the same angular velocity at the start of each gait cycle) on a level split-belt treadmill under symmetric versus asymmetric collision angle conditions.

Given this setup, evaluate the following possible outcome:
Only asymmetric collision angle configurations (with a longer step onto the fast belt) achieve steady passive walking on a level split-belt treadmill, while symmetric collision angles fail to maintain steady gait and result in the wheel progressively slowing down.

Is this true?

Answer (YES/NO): YES